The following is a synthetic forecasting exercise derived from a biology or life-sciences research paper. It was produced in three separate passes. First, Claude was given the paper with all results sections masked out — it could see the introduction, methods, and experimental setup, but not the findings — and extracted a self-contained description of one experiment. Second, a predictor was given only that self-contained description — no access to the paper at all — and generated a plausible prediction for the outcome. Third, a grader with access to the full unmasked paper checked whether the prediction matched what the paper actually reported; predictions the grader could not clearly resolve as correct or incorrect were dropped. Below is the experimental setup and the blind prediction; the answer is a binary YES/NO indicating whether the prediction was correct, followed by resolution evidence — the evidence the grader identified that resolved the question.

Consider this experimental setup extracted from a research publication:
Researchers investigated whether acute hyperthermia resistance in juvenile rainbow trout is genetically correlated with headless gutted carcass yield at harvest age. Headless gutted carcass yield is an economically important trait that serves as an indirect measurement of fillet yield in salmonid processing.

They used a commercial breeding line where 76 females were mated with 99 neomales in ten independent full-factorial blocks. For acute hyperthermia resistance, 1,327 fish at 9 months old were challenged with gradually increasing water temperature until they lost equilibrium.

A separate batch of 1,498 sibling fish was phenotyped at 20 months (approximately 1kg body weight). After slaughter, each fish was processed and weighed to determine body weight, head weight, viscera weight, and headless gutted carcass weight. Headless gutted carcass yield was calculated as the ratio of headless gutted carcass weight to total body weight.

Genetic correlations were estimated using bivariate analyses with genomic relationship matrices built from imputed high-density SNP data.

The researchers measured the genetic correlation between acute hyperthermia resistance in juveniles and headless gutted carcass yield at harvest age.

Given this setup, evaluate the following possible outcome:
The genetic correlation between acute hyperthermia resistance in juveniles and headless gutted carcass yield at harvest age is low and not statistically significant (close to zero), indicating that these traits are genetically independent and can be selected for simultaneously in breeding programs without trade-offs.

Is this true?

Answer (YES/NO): YES